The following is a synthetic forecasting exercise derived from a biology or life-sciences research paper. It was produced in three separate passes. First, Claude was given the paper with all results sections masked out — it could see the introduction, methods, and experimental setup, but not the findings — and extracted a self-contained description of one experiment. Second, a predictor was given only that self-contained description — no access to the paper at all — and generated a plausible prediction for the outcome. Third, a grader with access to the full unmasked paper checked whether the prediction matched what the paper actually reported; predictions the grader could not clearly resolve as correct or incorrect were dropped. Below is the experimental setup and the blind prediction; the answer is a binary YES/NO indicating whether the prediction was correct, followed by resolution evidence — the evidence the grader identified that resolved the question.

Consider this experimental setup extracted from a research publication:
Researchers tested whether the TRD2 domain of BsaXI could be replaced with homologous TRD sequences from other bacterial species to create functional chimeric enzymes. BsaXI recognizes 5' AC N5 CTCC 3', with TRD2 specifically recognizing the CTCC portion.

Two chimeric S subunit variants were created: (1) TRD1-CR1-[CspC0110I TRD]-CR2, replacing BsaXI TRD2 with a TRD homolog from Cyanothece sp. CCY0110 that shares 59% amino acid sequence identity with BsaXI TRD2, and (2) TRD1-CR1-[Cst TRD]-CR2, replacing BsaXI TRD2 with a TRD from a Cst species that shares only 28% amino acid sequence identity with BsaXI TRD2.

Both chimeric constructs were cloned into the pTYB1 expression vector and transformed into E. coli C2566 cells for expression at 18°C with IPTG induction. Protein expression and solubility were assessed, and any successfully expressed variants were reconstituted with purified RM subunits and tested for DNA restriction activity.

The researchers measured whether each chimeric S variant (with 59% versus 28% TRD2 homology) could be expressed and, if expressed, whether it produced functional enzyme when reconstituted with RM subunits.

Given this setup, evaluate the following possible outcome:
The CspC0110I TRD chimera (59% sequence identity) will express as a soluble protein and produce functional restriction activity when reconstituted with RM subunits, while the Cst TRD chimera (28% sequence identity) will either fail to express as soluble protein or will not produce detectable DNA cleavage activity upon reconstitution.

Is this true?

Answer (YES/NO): YES